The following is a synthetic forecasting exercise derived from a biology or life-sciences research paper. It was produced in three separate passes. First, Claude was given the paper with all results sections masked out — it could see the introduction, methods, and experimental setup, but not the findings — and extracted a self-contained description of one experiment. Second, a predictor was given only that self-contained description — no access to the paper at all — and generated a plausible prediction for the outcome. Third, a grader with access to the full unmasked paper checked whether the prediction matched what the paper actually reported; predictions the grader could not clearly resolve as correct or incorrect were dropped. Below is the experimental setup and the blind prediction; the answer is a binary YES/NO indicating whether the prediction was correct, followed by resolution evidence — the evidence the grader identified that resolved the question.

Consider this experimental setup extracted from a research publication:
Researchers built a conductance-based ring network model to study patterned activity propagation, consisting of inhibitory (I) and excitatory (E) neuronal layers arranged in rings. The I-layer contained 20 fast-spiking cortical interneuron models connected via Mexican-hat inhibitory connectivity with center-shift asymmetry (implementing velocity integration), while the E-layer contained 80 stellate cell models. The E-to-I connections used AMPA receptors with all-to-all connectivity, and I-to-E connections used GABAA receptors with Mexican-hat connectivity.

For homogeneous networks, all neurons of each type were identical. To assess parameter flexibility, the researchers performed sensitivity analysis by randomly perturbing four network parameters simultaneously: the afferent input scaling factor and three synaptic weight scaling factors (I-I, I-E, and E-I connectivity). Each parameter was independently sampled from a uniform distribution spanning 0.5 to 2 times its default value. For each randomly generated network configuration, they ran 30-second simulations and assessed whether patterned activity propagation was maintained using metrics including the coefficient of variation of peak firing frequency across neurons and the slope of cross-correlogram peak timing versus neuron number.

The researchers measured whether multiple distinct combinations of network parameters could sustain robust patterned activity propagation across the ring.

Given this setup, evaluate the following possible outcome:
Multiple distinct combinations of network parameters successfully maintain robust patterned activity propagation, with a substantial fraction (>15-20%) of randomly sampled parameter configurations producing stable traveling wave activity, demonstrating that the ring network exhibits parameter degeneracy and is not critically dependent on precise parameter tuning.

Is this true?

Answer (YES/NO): YES